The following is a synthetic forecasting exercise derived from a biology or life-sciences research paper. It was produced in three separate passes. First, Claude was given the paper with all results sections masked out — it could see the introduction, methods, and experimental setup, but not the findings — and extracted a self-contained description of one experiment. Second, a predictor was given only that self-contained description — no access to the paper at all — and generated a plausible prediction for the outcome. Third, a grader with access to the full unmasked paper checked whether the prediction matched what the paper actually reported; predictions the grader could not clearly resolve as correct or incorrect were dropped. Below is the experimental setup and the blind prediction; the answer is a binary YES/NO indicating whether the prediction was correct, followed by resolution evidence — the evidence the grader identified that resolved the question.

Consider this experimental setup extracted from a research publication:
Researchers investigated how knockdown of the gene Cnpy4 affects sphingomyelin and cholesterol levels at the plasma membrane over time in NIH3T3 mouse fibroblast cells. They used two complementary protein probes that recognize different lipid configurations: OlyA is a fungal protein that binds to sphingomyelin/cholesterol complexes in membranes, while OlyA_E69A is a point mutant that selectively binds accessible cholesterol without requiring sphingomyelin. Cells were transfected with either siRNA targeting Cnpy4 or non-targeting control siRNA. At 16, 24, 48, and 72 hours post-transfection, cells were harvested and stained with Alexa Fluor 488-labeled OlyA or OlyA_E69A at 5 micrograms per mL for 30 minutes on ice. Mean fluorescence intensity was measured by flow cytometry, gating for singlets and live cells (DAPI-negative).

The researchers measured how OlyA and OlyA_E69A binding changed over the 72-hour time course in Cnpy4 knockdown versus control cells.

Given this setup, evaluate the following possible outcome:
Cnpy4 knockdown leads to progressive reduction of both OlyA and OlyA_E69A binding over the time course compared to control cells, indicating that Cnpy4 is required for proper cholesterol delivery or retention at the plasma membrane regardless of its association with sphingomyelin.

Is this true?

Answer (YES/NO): NO